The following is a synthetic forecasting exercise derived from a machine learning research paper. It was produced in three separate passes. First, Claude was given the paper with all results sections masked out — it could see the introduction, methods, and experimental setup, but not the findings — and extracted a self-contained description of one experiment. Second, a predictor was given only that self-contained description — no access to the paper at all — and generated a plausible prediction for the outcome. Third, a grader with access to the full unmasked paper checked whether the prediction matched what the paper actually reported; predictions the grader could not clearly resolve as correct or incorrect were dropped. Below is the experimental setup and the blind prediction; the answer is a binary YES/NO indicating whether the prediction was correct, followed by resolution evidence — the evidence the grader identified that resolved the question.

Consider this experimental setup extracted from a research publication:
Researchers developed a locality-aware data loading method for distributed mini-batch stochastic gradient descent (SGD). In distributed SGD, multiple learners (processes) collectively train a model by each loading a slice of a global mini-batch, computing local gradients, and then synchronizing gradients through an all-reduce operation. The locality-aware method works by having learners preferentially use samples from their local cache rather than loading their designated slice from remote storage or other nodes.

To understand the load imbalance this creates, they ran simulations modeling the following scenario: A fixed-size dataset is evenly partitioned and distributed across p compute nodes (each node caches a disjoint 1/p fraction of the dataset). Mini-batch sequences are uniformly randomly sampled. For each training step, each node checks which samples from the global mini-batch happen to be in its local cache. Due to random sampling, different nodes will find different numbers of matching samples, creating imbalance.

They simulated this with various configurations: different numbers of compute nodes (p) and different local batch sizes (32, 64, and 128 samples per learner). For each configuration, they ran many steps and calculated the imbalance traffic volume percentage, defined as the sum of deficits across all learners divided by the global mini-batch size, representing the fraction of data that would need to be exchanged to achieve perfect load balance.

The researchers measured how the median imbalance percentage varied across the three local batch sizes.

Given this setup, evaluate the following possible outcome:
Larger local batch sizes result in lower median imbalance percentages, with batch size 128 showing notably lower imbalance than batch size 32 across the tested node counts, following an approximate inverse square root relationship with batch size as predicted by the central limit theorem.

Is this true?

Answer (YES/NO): NO